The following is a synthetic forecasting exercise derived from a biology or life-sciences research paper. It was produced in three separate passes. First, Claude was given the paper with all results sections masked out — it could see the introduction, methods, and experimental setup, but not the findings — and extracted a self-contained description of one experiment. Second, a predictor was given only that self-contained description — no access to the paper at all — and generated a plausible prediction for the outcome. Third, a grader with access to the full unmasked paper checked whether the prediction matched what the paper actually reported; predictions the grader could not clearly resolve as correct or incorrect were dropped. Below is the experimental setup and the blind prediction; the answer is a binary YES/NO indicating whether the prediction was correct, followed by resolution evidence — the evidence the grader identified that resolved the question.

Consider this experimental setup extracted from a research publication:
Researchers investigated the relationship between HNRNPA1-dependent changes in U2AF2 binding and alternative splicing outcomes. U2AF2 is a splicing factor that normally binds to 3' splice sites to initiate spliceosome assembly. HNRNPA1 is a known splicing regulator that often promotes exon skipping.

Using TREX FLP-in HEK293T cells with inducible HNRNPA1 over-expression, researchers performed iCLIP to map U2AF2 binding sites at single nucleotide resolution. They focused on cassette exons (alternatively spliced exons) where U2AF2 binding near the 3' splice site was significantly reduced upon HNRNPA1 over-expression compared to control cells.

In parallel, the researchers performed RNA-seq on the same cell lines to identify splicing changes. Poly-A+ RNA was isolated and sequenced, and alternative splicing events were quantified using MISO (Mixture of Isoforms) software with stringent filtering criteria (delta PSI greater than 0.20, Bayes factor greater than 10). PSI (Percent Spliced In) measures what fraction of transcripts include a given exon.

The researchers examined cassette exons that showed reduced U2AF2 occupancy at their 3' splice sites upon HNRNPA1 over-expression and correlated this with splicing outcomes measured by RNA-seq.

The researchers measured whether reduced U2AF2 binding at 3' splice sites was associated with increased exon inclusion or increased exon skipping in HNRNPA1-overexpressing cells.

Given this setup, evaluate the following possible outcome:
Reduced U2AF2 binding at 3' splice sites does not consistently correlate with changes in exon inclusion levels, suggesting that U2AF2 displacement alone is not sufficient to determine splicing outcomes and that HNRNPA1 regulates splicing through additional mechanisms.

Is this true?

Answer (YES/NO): NO